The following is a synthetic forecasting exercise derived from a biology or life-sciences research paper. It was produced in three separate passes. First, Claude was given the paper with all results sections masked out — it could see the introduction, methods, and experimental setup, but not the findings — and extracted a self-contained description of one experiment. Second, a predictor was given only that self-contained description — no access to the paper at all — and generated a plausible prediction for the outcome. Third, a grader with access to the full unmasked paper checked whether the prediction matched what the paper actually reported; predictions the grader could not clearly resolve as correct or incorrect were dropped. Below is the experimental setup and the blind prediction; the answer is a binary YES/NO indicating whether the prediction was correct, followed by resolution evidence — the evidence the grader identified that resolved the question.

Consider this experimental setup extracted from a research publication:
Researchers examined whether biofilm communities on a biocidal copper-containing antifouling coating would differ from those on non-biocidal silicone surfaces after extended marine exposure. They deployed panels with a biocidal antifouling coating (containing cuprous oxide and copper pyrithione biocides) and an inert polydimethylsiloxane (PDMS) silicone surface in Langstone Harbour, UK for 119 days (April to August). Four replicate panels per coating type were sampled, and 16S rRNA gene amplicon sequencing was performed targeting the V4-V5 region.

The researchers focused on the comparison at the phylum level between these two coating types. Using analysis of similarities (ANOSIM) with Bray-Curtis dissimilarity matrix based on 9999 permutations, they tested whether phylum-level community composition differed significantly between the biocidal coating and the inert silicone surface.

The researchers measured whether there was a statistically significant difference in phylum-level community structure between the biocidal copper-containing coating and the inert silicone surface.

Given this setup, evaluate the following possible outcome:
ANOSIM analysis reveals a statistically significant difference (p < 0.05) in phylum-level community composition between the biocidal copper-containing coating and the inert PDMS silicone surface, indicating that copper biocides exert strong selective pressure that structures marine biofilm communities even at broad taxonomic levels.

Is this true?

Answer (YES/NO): YES